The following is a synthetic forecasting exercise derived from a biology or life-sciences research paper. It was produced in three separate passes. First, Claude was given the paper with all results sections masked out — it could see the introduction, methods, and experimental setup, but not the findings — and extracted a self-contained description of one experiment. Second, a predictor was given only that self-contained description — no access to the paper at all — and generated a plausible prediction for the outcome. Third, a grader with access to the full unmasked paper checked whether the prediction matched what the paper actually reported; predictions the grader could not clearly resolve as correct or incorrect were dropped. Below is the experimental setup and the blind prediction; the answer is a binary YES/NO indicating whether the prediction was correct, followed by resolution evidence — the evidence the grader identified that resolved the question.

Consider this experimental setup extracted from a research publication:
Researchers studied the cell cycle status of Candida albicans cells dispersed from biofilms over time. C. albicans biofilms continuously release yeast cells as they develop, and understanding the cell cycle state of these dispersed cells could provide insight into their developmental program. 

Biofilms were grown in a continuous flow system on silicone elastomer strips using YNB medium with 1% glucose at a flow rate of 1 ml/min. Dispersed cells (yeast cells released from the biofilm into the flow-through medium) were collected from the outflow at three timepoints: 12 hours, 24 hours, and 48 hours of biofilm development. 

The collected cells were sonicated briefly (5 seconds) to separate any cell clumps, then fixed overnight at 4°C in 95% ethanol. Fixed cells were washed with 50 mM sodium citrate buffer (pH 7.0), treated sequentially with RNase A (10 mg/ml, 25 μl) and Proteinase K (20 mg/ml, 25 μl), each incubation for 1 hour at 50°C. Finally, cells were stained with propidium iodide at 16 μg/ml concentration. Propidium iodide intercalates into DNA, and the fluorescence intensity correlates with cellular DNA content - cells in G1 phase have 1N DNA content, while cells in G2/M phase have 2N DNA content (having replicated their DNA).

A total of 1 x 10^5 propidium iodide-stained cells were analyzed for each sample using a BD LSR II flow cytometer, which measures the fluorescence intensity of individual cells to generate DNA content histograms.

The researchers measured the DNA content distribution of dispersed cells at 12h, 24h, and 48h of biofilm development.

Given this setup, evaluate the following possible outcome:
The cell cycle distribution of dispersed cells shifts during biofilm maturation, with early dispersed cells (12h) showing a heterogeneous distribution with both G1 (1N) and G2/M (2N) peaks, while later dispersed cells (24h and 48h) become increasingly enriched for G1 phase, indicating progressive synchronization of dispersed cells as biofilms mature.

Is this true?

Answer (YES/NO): NO